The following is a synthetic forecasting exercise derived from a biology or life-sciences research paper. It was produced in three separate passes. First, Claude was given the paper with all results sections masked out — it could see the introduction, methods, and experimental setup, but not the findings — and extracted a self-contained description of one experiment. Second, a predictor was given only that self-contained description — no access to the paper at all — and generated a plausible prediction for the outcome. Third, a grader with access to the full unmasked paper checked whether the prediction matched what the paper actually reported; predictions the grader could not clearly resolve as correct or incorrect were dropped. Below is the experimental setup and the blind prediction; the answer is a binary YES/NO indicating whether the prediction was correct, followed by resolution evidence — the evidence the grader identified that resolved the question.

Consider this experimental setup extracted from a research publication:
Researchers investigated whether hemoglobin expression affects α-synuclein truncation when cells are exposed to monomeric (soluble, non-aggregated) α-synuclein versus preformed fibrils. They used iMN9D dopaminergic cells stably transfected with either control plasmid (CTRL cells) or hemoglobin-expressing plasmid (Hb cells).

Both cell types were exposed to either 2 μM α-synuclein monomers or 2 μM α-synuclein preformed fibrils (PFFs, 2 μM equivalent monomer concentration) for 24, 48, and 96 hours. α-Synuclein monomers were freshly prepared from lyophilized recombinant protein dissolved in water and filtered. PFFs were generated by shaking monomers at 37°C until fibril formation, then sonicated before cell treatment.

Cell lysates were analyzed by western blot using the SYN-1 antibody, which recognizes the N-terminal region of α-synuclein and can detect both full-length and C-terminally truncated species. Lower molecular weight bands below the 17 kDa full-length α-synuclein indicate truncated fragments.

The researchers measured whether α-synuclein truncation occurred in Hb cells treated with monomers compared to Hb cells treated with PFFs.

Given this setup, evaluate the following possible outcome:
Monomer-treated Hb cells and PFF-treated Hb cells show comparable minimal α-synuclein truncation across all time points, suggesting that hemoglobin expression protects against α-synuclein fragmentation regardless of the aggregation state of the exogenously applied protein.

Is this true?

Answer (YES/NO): NO